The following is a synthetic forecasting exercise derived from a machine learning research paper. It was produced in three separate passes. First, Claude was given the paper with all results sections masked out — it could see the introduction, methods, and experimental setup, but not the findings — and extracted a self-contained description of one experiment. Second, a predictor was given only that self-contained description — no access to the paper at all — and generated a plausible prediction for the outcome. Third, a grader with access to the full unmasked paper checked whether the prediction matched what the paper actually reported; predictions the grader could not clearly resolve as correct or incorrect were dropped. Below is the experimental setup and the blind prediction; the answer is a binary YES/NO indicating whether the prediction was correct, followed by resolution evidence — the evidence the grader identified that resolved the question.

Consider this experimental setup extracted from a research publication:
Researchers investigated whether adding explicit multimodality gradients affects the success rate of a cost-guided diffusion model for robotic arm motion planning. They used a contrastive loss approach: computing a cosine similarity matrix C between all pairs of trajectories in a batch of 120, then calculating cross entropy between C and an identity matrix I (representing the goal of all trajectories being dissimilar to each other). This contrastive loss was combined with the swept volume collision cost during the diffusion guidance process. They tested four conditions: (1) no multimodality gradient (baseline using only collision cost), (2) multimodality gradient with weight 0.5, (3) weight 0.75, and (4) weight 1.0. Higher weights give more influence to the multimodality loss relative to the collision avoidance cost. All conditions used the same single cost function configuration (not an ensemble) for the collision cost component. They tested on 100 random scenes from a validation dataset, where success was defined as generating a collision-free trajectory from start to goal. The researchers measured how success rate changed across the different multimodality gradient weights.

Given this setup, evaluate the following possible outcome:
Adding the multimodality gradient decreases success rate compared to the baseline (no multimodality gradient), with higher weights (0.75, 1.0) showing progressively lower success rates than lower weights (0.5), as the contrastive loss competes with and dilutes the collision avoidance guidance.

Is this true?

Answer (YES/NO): YES